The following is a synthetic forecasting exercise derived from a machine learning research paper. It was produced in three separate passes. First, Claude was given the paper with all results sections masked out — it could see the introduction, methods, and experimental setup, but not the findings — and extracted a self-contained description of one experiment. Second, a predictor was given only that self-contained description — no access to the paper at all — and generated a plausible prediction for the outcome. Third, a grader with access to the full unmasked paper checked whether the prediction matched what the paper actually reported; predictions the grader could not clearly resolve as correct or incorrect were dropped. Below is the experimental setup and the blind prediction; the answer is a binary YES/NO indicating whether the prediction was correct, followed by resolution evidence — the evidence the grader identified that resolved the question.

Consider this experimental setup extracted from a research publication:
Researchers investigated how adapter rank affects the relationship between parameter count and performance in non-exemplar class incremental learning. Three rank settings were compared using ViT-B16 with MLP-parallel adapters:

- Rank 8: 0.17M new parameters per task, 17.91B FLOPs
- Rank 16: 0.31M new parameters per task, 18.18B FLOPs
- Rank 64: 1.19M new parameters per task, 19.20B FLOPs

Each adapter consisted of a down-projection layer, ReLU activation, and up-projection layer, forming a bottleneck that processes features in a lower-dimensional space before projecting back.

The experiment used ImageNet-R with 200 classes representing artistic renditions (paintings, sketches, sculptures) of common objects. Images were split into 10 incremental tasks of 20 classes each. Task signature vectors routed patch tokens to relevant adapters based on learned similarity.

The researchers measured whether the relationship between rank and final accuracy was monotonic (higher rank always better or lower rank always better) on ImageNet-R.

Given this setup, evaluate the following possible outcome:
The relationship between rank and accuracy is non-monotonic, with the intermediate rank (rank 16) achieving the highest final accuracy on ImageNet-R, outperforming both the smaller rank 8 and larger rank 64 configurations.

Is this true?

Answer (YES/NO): YES